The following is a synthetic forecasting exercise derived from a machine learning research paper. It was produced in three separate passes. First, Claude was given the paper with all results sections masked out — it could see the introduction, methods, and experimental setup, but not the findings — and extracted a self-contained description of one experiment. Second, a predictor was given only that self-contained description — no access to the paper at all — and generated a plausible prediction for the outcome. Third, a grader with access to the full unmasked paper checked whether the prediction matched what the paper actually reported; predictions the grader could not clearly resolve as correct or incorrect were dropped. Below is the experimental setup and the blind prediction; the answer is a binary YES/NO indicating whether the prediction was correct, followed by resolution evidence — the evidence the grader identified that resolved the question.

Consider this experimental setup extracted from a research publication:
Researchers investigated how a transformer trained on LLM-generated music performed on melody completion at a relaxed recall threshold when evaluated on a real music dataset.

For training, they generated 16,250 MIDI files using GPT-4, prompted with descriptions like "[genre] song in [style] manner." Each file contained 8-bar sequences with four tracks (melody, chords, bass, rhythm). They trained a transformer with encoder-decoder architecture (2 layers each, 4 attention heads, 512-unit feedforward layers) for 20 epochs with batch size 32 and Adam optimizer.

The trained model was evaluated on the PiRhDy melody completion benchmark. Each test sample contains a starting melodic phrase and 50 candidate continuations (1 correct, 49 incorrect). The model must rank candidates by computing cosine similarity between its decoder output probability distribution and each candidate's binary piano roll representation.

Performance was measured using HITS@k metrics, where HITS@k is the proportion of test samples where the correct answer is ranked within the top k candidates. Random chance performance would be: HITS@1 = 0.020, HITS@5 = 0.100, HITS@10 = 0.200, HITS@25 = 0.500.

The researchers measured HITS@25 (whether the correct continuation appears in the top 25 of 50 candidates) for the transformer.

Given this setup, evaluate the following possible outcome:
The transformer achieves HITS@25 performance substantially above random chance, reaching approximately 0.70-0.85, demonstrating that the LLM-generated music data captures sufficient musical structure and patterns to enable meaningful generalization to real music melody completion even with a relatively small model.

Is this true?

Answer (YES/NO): YES